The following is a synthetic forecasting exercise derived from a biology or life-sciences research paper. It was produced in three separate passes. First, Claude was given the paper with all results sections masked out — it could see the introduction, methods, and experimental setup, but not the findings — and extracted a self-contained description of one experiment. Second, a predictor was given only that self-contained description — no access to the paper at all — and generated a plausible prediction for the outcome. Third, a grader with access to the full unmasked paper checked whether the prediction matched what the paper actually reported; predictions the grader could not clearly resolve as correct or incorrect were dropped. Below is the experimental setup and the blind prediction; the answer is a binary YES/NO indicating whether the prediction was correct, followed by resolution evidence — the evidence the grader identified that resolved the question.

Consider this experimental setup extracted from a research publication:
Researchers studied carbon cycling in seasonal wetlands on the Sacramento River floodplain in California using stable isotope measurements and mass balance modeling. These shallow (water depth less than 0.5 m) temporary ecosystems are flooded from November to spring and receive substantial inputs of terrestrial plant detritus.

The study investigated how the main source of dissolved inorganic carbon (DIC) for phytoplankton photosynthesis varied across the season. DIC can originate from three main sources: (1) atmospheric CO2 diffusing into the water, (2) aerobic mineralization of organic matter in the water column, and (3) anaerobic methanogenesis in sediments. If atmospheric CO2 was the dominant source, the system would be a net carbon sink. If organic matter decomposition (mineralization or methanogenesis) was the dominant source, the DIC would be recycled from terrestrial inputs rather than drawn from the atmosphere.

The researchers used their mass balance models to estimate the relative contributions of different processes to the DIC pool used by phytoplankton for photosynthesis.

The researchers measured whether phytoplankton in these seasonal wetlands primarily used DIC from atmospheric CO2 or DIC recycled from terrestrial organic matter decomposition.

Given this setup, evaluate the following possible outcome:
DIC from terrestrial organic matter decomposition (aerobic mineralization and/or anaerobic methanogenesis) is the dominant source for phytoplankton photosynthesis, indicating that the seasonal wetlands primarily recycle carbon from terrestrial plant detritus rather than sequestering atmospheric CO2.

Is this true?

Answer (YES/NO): YES